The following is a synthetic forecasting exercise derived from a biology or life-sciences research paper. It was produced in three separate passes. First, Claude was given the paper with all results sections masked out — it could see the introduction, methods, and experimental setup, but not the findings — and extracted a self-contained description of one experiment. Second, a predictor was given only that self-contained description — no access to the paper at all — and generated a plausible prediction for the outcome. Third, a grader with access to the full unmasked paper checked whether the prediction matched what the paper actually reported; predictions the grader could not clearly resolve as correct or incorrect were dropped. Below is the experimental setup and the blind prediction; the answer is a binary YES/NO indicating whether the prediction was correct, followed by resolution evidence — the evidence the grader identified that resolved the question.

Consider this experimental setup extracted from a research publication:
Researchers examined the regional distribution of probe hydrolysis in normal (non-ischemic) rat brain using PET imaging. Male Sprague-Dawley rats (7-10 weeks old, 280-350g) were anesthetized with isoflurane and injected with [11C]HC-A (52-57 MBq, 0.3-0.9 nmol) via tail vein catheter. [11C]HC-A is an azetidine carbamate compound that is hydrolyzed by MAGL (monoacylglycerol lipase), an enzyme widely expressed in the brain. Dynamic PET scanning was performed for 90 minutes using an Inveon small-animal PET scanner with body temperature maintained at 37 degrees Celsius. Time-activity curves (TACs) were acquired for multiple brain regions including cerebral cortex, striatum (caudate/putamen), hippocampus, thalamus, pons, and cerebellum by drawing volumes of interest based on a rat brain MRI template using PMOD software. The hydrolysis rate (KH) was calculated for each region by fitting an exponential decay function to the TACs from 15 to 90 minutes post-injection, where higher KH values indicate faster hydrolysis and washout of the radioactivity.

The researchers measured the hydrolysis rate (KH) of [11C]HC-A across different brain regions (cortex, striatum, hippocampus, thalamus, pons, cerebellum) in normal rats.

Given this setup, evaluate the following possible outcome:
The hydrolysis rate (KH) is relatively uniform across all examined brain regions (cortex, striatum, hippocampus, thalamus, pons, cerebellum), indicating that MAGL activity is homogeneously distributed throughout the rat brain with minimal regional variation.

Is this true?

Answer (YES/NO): YES